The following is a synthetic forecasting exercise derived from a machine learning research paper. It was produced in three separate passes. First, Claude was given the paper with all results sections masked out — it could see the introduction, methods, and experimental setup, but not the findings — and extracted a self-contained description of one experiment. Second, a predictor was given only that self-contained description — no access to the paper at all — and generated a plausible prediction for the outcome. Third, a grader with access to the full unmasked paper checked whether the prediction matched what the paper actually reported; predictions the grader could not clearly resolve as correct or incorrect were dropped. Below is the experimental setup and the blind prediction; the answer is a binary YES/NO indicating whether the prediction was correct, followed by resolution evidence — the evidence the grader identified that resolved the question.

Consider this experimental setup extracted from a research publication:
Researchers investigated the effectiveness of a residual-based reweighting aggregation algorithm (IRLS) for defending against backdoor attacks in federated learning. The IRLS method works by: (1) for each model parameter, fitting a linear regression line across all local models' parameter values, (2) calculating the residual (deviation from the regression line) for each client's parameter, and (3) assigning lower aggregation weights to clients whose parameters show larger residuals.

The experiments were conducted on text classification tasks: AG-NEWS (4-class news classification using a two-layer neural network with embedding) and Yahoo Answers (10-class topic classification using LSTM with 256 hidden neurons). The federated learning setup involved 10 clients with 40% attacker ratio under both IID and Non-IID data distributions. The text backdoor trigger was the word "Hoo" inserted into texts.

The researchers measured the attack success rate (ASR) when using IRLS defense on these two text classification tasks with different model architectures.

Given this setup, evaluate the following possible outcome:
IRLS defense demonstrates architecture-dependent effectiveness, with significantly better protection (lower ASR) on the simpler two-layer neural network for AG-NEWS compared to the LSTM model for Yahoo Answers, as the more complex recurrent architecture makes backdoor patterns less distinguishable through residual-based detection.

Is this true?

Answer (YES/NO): YES